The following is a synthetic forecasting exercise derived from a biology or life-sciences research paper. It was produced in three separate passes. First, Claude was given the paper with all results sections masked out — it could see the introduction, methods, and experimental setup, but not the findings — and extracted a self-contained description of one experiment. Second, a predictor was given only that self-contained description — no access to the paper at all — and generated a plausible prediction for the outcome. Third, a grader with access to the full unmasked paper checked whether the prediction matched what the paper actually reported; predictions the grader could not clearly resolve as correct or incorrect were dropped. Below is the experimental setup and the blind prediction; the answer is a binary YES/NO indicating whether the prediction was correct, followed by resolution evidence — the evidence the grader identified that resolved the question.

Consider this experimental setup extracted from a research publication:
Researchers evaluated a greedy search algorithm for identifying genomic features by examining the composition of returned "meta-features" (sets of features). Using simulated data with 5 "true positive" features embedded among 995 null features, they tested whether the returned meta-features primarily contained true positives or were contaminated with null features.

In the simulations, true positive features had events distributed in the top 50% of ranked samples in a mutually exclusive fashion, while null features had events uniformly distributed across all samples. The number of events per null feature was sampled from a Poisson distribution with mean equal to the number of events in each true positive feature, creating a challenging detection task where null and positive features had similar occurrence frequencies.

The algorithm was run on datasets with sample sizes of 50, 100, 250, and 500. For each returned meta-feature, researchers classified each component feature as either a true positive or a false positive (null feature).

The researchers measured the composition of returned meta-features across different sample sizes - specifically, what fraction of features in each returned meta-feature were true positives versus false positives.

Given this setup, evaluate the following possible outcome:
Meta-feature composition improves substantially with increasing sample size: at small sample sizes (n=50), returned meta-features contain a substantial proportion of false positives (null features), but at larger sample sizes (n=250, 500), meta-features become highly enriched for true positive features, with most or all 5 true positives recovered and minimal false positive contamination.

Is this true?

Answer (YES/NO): YES